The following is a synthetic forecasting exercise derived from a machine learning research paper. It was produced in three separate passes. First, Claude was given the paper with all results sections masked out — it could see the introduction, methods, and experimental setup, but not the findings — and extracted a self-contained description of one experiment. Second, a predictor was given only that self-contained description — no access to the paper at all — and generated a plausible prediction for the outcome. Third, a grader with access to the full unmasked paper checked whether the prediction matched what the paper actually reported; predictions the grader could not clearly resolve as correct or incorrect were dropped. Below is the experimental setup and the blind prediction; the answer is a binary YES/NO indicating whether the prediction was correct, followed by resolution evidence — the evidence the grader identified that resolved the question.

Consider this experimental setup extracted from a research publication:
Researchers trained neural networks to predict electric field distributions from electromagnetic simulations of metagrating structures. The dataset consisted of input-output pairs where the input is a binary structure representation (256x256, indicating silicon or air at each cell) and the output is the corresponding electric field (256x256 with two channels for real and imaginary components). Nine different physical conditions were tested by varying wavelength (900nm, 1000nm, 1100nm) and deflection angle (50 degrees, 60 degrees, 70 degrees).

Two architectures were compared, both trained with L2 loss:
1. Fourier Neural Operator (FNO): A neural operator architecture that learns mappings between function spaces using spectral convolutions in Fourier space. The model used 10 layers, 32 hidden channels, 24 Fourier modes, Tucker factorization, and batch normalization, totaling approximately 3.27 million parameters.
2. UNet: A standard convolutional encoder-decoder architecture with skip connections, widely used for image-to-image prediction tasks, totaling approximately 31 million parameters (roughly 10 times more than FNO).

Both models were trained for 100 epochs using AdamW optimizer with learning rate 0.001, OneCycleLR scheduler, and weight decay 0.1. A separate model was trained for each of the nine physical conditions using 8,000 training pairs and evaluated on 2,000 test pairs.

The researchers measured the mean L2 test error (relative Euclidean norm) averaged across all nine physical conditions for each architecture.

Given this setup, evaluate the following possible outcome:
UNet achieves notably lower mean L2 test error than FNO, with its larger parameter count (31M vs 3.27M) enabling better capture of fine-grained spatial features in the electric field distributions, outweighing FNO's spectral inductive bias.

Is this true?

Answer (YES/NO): NO